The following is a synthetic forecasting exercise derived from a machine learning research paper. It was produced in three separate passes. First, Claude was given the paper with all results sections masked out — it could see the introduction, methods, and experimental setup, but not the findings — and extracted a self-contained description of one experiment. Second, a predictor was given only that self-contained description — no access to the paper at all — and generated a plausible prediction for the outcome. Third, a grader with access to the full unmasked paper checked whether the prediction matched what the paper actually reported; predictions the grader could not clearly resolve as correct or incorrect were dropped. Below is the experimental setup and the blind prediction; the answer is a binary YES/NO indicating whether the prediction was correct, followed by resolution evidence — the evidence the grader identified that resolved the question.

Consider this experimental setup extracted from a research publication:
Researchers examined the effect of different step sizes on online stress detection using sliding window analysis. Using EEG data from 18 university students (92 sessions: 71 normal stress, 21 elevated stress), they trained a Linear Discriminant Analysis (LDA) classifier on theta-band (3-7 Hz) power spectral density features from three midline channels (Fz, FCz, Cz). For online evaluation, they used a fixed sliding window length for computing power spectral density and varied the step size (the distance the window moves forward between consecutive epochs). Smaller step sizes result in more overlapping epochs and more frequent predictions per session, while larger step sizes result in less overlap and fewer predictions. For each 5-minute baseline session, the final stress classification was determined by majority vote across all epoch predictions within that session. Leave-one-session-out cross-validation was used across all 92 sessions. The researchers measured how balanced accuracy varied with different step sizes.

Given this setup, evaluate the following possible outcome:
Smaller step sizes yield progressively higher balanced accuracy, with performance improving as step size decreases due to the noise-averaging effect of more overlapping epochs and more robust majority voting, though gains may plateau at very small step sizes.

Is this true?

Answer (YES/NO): NO